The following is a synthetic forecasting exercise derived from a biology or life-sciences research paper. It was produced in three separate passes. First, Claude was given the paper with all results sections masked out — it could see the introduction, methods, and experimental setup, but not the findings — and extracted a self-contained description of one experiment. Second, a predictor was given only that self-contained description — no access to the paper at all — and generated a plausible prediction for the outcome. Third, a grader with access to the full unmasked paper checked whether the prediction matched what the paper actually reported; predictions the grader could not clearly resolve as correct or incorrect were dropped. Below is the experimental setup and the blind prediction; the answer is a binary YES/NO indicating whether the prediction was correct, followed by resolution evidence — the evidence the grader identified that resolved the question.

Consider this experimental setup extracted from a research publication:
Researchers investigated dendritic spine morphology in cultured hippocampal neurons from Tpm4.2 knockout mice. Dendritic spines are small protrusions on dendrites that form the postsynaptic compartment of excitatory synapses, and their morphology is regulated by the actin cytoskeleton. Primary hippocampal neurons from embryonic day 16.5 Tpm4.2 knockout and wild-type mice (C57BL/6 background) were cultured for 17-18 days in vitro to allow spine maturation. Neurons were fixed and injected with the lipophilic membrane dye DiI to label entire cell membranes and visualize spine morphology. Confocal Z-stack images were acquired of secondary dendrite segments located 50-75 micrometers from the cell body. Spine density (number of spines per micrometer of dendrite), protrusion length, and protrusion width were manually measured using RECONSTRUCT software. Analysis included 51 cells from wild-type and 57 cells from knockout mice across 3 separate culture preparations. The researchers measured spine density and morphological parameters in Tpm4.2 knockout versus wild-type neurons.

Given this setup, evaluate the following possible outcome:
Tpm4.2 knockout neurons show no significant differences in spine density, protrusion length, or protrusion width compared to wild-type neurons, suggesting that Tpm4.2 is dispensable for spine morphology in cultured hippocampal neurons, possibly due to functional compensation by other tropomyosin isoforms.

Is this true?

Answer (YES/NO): NO